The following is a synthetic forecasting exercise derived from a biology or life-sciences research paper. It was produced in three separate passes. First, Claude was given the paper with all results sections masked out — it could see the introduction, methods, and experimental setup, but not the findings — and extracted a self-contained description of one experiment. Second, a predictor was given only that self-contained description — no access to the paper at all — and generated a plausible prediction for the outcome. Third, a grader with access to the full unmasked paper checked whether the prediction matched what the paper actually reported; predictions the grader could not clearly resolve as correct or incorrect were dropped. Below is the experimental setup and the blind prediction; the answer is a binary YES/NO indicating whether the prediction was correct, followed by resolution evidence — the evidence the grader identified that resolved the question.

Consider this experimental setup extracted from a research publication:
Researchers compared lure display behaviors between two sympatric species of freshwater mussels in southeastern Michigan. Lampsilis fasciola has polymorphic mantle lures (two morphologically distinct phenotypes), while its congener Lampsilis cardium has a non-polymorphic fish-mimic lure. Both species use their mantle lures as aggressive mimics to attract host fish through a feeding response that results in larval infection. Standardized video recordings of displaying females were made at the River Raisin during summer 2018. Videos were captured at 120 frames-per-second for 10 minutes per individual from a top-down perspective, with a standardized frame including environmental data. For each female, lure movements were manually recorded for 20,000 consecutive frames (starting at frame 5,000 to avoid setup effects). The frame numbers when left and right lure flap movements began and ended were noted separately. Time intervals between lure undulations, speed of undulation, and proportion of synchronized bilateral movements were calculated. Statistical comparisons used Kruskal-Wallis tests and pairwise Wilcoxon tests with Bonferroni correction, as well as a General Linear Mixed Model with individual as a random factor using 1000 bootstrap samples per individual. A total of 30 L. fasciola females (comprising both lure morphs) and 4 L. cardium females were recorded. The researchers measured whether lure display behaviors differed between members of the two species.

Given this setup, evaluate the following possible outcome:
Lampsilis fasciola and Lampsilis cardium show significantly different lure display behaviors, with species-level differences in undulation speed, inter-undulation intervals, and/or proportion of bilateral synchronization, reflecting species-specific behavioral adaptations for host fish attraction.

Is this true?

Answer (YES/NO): YES